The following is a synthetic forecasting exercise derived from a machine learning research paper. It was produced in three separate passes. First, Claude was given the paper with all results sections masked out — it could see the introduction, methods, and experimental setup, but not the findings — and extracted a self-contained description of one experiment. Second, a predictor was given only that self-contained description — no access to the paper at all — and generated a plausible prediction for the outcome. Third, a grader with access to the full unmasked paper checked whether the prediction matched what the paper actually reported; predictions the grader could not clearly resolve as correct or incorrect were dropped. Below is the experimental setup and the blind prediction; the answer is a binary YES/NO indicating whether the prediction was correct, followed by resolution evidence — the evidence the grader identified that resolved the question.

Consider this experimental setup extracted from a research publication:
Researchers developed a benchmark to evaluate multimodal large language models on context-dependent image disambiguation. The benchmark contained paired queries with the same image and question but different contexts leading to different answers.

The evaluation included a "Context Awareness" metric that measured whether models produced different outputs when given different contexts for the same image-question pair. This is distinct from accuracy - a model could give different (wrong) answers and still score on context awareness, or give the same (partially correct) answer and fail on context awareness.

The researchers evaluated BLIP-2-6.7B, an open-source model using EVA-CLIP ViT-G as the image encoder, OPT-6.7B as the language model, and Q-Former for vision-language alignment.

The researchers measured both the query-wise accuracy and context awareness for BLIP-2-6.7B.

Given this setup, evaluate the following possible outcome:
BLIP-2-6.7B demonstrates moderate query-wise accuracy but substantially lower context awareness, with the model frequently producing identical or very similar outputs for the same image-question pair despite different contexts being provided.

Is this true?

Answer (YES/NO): YES